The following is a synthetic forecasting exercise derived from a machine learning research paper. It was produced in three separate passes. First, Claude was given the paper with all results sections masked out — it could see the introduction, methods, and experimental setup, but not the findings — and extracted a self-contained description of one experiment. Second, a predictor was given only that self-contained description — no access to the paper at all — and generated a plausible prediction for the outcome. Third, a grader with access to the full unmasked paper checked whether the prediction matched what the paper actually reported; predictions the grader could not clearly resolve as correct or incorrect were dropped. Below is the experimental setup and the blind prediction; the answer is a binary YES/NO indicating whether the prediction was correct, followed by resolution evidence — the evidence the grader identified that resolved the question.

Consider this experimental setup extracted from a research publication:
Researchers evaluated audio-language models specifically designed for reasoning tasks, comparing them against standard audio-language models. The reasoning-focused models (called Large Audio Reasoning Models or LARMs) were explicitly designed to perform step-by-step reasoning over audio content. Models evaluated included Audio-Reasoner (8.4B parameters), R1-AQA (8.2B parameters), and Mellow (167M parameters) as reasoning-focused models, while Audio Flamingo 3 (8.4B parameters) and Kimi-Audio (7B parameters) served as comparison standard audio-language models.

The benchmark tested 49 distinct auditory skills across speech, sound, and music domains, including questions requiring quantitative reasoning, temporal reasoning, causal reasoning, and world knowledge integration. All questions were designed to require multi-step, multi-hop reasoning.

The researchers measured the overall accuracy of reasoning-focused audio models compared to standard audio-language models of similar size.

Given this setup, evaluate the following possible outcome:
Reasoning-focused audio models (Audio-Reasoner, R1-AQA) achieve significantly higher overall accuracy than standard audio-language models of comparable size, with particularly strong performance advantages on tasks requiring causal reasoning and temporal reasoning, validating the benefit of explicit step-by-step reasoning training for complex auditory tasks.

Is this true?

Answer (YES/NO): NO